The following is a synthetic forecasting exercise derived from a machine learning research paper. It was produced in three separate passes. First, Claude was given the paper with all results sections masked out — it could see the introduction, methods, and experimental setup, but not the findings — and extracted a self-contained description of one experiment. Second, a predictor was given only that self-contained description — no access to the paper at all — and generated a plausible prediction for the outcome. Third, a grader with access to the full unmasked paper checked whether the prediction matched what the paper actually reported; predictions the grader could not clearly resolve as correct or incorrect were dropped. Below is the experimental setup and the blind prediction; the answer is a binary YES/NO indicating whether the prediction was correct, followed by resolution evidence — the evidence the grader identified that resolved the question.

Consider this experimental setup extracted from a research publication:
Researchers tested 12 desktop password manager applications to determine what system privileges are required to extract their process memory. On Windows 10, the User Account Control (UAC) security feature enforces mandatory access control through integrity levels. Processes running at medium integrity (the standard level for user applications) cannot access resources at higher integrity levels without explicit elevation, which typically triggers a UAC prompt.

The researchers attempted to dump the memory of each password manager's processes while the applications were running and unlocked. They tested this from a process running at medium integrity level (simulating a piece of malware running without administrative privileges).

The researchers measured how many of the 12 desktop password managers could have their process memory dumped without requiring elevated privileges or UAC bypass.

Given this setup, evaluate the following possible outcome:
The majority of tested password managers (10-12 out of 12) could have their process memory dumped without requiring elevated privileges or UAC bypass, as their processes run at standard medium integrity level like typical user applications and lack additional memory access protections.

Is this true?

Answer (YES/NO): YES